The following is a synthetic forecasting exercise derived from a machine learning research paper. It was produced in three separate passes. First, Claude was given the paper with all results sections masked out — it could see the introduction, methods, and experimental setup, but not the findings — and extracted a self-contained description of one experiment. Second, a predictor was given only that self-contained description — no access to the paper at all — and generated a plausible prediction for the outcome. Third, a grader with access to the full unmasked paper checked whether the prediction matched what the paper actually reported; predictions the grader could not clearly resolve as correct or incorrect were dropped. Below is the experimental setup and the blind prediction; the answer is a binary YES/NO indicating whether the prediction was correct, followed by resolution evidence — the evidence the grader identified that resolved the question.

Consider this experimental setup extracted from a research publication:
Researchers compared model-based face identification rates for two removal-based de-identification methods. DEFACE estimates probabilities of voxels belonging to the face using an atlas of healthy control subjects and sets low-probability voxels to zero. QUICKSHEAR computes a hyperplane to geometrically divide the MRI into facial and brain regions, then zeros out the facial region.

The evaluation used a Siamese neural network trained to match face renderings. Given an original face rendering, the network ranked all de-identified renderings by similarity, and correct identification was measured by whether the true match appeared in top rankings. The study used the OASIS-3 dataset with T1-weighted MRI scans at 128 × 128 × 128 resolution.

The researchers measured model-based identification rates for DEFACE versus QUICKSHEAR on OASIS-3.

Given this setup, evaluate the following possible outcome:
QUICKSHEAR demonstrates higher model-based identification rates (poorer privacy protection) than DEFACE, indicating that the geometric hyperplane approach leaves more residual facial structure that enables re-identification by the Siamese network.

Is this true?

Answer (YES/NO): NO